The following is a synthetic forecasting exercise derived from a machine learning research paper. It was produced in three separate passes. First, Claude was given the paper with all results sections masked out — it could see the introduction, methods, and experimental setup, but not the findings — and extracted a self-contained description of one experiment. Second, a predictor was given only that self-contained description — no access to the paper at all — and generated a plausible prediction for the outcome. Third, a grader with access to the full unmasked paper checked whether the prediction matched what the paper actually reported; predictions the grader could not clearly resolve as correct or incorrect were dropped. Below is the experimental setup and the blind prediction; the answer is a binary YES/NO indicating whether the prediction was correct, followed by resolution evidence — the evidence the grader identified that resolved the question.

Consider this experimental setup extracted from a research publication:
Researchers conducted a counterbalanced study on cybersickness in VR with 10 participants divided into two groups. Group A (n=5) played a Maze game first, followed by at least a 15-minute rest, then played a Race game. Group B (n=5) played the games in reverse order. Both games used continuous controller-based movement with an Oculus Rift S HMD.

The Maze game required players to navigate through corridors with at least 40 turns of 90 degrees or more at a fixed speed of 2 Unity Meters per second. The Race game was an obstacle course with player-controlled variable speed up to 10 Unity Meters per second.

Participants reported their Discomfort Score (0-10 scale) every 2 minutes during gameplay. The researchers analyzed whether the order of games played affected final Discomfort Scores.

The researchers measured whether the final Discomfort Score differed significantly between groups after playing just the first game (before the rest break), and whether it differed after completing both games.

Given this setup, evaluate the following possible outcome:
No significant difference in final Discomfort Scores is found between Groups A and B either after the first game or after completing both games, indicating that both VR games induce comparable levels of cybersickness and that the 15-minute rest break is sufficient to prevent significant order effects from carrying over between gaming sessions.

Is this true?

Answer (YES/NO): NO